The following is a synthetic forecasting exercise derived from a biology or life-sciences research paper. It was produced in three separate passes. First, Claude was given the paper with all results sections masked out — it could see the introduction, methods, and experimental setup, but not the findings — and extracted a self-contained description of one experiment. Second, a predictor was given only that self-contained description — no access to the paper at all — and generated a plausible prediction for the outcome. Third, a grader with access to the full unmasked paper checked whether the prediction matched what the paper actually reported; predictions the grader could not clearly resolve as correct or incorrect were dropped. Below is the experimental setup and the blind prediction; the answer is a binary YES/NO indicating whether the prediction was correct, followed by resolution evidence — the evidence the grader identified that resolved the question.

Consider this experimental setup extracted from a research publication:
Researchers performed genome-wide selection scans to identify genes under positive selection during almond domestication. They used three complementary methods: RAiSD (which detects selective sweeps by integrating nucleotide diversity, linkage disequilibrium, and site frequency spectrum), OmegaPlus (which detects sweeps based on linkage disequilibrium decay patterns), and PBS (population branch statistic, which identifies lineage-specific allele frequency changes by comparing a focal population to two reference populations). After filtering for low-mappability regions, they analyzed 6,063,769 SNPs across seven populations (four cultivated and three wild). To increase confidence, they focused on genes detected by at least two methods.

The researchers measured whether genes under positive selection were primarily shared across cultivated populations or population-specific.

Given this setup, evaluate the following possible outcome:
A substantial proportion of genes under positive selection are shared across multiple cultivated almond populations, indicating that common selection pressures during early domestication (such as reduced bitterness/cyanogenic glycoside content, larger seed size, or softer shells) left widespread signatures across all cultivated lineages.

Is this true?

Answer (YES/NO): NO